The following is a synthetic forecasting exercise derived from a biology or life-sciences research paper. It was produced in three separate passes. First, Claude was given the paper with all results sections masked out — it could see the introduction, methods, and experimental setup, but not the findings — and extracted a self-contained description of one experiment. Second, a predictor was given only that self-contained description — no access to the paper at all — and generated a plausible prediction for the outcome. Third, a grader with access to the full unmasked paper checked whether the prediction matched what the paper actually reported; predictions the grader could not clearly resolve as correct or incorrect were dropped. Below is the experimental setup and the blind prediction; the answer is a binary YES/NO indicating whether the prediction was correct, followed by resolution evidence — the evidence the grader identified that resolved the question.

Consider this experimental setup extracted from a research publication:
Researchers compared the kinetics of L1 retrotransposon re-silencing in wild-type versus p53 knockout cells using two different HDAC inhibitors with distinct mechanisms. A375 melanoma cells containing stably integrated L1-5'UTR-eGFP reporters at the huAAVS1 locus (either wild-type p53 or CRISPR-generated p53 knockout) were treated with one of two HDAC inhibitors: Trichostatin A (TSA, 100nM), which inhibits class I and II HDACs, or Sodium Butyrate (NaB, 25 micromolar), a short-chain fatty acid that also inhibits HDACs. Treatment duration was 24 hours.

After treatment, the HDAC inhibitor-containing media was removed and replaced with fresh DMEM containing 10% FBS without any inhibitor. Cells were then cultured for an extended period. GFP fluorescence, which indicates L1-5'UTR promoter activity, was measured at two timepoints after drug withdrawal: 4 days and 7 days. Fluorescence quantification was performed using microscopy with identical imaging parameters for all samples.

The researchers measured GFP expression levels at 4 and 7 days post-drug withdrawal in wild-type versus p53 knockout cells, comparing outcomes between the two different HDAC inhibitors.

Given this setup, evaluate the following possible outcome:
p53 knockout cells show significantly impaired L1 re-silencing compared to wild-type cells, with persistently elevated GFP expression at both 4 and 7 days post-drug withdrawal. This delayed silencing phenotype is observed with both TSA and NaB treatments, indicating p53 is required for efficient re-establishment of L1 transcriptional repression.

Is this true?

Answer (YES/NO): YES